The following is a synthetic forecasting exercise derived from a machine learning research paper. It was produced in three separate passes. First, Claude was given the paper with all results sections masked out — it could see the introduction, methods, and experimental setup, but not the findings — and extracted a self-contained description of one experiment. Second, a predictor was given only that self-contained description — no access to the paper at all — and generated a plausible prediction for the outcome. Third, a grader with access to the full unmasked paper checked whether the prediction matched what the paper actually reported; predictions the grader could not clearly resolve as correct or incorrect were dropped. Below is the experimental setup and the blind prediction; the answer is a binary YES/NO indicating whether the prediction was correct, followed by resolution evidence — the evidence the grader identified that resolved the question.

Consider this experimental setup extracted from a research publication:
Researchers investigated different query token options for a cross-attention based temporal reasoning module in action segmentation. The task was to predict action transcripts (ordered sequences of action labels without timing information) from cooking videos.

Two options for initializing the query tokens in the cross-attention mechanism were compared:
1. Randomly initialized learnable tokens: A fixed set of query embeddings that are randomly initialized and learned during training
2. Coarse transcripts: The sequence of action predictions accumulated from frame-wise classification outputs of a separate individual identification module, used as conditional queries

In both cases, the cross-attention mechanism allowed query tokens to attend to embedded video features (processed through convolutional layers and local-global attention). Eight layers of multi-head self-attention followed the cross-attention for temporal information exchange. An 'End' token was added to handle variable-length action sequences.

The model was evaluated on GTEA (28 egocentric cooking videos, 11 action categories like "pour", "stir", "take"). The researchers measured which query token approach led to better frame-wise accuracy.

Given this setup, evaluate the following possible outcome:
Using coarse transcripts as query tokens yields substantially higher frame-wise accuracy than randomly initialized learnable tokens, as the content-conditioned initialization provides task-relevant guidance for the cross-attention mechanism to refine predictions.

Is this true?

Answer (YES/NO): YES